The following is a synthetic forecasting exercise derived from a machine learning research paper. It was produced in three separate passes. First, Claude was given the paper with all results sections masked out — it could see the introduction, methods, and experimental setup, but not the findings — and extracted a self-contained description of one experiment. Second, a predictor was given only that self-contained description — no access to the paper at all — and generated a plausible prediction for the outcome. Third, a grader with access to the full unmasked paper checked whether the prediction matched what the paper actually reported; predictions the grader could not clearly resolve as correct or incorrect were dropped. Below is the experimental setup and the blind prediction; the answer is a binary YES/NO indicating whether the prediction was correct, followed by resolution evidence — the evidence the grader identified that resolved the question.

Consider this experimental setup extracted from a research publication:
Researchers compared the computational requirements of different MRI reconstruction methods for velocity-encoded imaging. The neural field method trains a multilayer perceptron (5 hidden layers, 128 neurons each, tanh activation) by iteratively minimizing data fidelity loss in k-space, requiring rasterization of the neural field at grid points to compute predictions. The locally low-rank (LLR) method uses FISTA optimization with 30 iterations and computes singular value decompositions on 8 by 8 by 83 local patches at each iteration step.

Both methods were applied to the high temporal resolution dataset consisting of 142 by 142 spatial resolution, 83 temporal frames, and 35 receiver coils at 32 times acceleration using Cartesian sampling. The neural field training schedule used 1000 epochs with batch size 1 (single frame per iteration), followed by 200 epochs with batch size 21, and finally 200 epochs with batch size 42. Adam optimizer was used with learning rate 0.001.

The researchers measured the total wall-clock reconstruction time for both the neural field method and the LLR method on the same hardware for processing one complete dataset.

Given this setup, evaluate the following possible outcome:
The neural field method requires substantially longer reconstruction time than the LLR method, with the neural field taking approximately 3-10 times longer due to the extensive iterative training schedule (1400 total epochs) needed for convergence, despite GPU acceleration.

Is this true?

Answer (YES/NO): NO